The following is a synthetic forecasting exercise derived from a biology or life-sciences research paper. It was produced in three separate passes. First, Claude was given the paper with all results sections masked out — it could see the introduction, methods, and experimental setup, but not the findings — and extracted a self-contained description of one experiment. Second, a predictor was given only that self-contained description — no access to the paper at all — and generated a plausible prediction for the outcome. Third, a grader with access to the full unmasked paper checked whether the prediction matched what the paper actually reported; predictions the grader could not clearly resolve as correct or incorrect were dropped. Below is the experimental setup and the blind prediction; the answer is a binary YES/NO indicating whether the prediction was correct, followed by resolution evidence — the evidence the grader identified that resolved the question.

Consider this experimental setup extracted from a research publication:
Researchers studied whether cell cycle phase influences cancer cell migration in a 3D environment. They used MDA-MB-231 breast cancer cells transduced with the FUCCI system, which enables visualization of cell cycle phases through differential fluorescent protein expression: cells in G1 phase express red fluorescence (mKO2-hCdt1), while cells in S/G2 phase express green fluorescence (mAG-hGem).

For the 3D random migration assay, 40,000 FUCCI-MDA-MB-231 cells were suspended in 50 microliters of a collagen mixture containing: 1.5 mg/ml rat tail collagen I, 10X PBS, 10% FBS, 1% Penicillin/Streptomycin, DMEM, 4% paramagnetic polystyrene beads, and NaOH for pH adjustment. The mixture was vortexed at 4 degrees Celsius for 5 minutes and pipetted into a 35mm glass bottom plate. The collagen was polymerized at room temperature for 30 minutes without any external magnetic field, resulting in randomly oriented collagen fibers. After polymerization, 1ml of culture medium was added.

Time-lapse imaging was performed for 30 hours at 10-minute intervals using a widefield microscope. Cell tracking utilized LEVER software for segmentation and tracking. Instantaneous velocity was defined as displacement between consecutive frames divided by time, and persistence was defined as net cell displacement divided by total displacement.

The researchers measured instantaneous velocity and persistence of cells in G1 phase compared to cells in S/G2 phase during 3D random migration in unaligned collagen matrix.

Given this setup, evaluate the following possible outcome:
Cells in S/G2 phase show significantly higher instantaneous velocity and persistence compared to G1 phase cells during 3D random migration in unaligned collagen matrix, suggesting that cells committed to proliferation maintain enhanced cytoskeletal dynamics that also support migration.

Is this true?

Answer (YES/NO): NO